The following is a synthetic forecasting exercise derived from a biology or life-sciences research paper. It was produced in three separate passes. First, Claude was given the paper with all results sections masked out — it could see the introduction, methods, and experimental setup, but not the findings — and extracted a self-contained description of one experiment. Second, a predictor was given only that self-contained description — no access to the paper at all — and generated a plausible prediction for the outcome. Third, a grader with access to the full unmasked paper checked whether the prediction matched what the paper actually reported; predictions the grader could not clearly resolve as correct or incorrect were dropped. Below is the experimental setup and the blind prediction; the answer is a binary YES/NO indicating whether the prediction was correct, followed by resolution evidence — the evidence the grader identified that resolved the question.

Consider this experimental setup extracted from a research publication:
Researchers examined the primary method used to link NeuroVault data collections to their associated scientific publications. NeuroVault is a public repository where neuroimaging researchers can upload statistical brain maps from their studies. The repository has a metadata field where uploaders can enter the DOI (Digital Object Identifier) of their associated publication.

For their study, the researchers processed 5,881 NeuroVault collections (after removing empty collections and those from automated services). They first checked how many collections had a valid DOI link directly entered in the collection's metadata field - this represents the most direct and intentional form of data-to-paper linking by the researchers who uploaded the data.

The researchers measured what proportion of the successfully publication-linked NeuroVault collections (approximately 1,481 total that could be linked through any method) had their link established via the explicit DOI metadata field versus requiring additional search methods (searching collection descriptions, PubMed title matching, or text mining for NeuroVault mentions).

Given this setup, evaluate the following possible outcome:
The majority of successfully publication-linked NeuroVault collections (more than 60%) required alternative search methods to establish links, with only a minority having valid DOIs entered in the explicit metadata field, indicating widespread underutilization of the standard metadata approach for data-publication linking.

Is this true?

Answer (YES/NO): NO